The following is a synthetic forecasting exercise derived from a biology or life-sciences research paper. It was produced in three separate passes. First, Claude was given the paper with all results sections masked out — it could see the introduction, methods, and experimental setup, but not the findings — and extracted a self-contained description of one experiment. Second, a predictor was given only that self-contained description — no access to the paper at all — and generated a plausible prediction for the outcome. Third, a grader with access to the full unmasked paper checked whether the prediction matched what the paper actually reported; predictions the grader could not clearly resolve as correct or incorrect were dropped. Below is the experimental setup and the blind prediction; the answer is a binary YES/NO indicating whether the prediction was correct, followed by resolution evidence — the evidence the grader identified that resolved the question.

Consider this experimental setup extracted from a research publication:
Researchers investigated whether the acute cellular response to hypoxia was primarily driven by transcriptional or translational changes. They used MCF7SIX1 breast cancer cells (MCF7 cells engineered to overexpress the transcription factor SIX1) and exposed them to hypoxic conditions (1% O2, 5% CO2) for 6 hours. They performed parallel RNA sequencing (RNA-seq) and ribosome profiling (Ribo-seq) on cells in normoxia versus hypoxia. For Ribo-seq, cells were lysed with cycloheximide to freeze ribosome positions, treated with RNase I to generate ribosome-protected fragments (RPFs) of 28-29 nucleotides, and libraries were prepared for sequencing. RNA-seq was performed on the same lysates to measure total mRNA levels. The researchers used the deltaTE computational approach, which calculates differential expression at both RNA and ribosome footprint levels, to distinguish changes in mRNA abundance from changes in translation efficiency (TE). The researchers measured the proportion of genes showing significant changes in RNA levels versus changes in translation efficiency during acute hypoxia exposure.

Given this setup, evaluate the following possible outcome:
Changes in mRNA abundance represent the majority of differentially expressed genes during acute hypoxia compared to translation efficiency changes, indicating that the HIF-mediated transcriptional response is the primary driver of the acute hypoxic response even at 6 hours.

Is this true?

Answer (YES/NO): NO